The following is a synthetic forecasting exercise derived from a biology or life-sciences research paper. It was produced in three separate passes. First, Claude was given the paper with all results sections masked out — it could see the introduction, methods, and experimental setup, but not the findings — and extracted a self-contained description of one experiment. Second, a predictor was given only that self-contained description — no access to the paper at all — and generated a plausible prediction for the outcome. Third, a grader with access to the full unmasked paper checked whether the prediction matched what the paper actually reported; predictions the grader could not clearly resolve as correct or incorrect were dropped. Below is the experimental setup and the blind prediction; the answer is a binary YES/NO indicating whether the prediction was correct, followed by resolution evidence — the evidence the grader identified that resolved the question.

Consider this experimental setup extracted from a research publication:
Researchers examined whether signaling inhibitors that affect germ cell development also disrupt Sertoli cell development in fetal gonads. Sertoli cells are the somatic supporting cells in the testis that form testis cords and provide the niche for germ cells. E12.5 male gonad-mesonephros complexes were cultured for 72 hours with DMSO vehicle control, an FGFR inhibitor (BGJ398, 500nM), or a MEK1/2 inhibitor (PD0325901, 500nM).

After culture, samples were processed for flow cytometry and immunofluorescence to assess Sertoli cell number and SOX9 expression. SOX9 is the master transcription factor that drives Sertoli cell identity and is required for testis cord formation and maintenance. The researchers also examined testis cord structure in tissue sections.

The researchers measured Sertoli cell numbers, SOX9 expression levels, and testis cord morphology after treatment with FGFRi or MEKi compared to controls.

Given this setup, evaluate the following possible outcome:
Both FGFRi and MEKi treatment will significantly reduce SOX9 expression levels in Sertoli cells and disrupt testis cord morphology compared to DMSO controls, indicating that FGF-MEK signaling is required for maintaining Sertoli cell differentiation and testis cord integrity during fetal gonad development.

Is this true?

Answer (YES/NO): NO